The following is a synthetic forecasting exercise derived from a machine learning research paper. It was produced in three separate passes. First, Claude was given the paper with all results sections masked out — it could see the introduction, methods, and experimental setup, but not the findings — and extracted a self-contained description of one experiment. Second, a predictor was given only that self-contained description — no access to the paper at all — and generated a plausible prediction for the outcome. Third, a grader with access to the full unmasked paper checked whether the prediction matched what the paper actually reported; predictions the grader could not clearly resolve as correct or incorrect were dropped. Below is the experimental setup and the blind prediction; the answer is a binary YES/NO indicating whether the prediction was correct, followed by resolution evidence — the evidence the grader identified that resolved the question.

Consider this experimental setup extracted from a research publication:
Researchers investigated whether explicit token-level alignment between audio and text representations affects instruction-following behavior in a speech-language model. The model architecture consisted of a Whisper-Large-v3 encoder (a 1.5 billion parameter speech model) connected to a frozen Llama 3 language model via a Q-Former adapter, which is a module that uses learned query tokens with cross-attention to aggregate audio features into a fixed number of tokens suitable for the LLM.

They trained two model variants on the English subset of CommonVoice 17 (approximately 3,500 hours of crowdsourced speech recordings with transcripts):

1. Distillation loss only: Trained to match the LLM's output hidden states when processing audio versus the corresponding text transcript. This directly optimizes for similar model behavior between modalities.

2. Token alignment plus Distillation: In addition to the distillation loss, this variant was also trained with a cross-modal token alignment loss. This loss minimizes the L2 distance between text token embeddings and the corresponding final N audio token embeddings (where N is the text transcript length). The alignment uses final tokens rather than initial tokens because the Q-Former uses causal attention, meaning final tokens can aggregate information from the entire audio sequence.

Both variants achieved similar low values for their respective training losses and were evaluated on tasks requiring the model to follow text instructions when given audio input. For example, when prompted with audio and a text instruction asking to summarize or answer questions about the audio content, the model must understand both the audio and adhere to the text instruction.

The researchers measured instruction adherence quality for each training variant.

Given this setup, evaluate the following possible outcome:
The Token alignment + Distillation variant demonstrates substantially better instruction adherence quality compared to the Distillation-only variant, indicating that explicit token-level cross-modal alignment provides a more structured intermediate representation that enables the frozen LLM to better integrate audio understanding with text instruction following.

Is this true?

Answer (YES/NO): YES